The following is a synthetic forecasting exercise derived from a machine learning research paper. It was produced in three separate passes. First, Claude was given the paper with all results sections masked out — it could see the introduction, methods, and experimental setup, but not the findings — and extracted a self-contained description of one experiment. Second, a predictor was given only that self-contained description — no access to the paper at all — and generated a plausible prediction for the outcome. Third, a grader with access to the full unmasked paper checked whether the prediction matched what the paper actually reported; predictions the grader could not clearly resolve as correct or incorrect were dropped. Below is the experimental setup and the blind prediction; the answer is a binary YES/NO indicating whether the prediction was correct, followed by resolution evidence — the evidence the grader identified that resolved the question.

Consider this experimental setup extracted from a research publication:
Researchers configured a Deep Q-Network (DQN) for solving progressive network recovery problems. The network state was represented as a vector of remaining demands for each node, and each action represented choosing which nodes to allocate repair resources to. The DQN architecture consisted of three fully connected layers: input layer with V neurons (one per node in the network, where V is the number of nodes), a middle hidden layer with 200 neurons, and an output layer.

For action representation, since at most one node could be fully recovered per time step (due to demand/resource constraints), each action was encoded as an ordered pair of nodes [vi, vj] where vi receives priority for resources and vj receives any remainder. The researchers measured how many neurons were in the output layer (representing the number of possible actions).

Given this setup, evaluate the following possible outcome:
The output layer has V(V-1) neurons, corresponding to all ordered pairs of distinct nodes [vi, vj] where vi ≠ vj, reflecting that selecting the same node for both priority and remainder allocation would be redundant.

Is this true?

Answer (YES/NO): YES